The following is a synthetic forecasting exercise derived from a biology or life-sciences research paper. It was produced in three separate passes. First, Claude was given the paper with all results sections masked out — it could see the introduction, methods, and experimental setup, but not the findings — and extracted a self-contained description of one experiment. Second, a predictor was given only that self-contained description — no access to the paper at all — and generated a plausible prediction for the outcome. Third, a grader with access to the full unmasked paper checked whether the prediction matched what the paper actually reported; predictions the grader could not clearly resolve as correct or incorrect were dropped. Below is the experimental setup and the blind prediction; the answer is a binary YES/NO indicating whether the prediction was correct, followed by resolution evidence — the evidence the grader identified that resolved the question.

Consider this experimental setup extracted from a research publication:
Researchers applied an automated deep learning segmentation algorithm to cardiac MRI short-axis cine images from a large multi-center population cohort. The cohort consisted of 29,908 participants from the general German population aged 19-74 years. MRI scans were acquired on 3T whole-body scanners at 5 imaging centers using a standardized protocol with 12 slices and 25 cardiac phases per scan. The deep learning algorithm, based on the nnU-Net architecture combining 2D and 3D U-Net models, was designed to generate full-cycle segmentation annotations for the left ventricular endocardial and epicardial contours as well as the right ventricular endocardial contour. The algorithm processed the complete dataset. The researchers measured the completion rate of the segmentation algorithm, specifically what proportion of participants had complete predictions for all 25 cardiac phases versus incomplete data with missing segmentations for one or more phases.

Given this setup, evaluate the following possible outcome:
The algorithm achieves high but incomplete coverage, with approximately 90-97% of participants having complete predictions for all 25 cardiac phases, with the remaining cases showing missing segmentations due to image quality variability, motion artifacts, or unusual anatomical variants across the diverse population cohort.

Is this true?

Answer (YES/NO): NO